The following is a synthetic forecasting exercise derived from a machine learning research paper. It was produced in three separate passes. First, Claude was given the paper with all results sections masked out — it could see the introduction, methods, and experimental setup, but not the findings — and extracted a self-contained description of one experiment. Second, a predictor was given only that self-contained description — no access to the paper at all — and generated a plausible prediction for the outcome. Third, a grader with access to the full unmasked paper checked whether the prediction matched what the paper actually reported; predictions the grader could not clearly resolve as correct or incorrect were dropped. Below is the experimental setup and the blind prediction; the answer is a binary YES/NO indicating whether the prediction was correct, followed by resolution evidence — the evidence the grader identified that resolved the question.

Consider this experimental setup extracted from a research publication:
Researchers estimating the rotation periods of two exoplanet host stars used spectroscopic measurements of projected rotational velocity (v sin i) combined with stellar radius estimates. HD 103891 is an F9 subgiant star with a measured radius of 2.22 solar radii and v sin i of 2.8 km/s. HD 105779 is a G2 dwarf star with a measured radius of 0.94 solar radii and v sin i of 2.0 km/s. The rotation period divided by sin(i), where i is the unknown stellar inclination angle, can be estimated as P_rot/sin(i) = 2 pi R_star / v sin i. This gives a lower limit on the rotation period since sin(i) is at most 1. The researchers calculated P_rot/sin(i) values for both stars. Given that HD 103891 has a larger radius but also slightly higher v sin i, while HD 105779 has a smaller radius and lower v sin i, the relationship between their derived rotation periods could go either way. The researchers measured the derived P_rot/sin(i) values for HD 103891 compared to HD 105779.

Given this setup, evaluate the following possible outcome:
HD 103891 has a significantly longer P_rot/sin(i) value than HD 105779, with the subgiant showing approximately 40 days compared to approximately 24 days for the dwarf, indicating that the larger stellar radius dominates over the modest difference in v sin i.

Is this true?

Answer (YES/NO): YES